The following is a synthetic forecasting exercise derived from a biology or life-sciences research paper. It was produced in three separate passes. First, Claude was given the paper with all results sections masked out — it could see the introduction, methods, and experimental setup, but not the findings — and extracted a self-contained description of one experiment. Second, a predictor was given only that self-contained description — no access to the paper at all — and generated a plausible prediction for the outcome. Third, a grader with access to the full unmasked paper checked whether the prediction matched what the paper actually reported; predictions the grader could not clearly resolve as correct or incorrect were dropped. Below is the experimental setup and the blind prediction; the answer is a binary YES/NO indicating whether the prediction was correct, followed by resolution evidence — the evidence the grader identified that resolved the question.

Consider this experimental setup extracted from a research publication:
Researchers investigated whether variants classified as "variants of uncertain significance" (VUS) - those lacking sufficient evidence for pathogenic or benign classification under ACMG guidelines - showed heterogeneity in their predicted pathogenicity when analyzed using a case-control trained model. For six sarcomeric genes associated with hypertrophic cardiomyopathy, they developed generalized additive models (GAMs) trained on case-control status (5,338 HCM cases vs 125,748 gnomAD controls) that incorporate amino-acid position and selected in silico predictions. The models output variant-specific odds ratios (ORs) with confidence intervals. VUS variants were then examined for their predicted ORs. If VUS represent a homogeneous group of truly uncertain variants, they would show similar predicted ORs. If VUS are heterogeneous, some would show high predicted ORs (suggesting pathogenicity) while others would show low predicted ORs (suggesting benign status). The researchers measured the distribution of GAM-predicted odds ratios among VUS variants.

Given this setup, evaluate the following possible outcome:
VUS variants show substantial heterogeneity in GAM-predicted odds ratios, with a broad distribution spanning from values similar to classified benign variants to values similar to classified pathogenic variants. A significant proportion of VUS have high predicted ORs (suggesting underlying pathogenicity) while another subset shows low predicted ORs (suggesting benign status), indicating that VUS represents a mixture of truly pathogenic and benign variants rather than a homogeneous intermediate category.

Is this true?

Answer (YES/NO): YES